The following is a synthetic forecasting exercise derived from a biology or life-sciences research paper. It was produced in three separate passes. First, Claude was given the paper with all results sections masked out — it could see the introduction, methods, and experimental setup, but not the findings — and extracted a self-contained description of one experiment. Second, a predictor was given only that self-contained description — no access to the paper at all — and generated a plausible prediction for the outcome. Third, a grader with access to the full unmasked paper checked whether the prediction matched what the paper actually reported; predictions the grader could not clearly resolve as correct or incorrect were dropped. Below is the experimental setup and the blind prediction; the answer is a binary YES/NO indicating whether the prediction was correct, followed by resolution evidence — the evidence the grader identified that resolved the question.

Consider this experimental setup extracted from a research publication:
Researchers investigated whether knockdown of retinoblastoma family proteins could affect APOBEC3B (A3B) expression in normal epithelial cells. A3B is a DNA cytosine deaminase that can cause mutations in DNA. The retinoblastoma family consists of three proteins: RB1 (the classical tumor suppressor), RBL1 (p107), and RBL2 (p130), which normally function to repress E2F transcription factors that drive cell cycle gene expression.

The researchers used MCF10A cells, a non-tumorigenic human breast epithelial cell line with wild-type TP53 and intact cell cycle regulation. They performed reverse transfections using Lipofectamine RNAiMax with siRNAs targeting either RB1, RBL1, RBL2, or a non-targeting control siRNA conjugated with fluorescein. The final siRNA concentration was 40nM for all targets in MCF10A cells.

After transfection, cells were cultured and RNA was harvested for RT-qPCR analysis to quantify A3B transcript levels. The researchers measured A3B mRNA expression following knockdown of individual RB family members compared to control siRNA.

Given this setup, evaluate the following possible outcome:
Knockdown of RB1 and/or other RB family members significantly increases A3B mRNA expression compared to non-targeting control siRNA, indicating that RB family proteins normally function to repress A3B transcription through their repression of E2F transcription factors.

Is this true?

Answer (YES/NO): NO